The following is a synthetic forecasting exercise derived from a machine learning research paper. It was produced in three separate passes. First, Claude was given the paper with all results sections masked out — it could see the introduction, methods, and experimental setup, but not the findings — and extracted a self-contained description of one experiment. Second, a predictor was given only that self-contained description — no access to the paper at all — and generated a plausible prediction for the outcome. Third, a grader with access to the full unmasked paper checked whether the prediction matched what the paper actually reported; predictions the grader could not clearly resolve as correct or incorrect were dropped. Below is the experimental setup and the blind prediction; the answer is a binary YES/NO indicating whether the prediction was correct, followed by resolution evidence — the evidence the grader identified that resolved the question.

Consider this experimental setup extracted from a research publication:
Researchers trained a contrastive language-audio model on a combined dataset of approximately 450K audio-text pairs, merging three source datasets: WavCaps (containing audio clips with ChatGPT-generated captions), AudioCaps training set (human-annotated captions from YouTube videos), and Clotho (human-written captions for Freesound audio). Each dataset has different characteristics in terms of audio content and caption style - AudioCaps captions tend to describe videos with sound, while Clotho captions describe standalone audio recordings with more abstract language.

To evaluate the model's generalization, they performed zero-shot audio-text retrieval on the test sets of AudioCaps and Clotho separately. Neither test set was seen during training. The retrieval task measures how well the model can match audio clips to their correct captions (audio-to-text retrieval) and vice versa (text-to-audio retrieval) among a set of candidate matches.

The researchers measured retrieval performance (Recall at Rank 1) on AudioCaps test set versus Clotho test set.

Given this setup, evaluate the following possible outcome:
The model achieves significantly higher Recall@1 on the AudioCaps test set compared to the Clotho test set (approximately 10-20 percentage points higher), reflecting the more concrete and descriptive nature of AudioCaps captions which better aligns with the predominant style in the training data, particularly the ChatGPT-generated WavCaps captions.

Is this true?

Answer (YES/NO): NO